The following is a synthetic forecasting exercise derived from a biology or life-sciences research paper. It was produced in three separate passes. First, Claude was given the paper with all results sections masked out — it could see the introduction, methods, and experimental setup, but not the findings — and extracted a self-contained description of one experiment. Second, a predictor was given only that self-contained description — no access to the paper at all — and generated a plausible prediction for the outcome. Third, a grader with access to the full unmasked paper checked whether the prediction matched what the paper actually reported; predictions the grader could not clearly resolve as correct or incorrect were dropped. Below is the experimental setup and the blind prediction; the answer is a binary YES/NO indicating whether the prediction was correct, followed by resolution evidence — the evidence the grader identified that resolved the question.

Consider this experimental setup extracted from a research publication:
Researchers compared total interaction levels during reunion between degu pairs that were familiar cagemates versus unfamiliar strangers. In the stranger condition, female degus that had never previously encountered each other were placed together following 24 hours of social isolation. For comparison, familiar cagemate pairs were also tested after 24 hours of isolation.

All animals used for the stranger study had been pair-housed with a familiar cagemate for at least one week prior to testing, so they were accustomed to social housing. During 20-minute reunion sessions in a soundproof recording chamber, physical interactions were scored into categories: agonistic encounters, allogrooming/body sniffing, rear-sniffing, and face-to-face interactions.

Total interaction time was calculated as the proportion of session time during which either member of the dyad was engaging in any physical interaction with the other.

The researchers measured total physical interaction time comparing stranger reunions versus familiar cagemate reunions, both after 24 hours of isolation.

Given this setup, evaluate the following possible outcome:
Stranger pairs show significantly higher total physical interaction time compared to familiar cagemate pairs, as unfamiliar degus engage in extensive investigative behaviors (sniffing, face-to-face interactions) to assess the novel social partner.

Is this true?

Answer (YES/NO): YES